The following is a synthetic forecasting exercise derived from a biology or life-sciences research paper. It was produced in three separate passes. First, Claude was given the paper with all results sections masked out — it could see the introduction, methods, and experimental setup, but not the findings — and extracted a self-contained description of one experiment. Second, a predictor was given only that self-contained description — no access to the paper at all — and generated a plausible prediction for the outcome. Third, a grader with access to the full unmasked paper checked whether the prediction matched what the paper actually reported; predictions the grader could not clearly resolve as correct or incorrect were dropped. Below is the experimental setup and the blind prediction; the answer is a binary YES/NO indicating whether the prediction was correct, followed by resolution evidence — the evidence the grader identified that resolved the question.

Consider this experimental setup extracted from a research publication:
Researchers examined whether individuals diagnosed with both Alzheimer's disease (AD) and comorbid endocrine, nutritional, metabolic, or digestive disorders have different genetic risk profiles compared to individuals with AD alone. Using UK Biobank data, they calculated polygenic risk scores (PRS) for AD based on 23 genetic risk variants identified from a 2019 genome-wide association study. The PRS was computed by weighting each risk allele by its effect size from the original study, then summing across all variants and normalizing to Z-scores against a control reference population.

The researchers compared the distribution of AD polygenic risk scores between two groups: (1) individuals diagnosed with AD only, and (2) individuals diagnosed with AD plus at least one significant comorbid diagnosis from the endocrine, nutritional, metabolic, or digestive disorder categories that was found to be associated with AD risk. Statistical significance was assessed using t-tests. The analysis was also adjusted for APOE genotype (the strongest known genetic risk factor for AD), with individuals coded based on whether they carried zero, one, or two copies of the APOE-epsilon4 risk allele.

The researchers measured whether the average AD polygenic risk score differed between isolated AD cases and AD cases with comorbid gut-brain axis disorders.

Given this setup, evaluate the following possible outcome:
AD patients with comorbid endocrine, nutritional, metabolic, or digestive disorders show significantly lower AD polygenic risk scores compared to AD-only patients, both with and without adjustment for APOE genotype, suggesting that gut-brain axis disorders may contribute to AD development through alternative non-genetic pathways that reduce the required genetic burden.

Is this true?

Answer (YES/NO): YES